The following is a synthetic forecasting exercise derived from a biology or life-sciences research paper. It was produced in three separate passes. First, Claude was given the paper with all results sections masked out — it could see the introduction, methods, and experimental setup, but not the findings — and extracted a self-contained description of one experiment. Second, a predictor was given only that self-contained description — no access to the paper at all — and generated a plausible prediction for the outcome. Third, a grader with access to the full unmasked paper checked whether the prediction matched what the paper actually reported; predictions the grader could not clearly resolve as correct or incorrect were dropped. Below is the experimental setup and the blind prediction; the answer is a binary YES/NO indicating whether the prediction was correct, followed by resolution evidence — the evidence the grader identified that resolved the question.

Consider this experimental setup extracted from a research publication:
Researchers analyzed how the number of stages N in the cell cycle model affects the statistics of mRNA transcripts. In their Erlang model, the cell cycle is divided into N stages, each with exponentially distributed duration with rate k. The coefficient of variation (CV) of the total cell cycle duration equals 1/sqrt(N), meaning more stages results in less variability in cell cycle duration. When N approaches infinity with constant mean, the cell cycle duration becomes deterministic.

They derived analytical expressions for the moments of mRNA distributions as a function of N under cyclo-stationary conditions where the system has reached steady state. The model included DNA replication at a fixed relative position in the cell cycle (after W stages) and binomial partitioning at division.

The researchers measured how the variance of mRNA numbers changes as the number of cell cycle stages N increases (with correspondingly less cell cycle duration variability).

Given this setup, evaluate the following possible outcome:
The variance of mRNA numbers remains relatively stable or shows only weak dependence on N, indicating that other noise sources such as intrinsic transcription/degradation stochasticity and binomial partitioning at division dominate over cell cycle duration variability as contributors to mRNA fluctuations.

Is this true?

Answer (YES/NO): NO